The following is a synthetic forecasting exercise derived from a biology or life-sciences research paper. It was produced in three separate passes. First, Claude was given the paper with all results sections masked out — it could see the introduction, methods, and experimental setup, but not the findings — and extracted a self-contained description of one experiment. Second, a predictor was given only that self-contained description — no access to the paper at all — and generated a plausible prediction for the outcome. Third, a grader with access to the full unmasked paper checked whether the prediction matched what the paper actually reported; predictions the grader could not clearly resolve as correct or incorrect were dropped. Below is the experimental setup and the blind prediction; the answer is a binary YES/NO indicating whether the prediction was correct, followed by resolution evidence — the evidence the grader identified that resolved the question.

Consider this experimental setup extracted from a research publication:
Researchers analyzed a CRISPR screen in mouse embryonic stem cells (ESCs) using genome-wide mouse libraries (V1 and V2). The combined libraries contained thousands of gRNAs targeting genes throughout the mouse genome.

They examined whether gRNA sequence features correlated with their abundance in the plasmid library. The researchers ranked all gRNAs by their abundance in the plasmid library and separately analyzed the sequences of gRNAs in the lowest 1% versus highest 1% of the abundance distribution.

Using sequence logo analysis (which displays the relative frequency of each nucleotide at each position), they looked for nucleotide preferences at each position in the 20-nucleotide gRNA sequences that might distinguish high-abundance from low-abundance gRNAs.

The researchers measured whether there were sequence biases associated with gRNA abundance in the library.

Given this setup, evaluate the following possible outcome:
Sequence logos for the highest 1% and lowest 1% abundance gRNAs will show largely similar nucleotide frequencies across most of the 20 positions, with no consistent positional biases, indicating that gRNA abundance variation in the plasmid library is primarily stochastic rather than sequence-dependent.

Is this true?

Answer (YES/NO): NO